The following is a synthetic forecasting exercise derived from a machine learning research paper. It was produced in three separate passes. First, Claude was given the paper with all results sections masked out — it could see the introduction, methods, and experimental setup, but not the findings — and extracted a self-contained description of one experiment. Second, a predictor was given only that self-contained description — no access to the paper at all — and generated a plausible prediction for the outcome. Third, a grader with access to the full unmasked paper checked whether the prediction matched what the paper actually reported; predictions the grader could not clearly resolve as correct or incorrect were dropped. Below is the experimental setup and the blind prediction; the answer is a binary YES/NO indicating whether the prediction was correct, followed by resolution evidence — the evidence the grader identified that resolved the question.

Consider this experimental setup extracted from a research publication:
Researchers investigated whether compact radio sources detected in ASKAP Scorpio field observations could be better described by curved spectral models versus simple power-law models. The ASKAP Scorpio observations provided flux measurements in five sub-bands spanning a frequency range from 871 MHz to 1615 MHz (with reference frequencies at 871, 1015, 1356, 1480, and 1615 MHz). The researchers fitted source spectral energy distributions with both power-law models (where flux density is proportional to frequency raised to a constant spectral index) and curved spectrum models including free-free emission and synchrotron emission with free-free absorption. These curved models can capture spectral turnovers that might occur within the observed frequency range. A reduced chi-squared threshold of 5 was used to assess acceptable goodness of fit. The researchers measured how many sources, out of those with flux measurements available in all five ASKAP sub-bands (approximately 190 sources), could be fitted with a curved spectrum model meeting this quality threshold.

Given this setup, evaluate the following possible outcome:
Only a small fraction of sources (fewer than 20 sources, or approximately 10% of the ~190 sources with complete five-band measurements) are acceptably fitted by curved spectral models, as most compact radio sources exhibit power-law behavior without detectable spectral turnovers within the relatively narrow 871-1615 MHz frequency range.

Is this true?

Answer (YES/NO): YES